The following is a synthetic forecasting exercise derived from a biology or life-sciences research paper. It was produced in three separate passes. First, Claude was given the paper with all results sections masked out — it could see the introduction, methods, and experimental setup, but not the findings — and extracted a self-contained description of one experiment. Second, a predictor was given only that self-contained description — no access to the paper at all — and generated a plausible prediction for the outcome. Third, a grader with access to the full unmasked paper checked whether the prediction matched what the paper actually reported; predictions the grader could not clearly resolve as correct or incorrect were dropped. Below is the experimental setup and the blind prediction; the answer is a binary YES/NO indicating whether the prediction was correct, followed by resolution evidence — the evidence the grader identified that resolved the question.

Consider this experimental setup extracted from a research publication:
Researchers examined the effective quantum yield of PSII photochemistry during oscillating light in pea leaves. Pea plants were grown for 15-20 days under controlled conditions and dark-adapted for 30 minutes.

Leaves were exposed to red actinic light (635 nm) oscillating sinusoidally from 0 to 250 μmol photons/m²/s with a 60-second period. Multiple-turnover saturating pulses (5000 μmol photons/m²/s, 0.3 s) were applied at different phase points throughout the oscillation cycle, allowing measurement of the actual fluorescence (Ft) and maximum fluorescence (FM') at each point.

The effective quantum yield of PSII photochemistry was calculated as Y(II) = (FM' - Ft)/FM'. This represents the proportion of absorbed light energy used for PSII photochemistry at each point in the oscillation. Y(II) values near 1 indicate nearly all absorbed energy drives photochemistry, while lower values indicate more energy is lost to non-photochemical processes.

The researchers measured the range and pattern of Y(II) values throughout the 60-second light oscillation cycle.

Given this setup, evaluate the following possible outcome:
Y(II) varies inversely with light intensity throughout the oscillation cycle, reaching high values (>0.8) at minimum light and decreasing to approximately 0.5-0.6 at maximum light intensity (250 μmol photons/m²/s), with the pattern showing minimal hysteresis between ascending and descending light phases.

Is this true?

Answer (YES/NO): NO